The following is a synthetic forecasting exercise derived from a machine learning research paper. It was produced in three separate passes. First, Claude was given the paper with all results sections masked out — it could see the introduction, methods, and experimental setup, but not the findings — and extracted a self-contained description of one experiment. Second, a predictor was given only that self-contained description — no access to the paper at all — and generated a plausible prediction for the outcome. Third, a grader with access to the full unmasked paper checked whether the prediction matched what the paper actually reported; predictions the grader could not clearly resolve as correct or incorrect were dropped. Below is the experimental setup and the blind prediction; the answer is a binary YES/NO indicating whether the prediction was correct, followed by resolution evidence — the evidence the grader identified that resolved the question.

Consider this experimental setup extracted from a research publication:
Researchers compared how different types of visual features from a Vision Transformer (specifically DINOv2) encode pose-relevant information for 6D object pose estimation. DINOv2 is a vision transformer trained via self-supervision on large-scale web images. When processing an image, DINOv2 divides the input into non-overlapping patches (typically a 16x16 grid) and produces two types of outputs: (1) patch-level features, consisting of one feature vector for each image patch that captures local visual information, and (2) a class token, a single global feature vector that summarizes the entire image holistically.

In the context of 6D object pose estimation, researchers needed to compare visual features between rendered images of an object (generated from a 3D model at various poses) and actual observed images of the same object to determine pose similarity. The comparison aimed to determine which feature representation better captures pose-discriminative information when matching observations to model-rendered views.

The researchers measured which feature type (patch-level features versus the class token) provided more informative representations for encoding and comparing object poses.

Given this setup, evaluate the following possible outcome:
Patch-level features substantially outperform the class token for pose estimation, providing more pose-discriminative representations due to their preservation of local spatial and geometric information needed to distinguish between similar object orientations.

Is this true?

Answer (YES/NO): YES